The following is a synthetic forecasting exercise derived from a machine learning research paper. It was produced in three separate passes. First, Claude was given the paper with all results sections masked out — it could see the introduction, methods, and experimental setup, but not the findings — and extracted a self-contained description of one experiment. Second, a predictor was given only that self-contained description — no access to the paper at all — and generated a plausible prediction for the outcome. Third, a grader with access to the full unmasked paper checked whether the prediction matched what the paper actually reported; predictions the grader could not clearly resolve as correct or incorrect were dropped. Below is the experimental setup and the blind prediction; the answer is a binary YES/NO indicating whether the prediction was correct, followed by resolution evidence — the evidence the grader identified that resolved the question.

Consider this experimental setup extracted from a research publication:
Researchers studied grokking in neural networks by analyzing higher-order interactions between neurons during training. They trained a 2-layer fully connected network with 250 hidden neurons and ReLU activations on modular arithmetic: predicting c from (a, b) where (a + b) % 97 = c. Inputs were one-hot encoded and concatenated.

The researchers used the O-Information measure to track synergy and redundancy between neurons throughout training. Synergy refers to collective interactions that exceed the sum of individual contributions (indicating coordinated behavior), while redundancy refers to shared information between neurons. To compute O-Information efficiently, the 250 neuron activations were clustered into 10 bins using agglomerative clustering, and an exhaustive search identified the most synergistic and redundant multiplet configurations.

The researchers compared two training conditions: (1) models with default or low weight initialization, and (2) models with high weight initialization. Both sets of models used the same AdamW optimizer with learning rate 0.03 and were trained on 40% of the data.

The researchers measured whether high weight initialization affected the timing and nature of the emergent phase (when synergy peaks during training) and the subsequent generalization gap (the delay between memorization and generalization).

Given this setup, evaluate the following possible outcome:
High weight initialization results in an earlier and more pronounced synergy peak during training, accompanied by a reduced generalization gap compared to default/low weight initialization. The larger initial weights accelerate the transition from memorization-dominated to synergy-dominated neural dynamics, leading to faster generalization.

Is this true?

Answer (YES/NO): YES